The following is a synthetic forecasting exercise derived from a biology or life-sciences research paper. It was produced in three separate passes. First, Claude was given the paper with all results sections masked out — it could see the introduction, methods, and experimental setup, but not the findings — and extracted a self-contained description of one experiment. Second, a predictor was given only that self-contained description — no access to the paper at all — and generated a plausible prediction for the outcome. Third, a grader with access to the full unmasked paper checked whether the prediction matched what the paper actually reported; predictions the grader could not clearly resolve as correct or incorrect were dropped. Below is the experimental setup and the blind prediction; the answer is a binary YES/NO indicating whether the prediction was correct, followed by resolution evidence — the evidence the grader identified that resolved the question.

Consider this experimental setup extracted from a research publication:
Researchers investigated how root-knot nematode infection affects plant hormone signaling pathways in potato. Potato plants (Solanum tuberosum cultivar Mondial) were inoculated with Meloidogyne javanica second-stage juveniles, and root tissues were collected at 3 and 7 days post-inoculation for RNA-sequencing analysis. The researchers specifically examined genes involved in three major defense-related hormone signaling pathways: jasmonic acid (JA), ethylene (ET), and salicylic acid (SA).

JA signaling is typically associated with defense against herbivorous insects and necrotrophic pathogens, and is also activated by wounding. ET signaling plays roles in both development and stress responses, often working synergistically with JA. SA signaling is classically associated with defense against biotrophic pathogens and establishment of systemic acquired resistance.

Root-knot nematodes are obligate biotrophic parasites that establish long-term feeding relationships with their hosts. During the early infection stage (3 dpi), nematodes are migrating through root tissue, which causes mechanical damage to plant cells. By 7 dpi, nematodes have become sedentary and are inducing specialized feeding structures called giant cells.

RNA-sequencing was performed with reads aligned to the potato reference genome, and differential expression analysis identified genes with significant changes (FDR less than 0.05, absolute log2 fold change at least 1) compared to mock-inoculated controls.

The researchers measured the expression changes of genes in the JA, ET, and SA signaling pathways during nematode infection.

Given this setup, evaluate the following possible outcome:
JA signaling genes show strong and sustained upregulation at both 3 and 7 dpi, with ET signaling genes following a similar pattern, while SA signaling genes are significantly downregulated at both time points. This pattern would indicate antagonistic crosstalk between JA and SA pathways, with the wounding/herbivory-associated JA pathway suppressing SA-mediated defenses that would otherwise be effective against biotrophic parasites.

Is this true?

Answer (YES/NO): NO